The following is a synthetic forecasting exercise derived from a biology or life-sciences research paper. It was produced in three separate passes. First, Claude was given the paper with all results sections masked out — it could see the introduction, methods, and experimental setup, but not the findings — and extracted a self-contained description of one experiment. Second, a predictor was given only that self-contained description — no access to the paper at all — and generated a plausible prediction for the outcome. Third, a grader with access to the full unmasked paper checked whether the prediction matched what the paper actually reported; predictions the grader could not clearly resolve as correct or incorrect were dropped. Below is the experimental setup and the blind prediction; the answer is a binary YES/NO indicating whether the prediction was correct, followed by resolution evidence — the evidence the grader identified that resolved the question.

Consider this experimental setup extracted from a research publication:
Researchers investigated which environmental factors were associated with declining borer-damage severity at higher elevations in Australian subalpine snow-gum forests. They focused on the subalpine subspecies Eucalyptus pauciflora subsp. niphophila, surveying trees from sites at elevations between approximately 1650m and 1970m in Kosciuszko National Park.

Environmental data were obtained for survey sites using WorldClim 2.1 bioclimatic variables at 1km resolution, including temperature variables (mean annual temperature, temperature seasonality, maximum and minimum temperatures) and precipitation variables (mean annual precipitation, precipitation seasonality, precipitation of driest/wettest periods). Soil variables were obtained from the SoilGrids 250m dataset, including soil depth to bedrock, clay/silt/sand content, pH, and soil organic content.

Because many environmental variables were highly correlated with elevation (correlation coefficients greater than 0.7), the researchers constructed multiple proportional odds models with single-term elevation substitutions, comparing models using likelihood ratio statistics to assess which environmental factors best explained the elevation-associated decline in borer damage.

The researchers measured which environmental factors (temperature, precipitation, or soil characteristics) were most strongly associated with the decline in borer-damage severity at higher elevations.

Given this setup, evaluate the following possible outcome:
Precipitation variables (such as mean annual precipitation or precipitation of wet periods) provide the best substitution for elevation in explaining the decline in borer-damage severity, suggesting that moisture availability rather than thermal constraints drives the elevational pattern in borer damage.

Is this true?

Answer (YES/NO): NO